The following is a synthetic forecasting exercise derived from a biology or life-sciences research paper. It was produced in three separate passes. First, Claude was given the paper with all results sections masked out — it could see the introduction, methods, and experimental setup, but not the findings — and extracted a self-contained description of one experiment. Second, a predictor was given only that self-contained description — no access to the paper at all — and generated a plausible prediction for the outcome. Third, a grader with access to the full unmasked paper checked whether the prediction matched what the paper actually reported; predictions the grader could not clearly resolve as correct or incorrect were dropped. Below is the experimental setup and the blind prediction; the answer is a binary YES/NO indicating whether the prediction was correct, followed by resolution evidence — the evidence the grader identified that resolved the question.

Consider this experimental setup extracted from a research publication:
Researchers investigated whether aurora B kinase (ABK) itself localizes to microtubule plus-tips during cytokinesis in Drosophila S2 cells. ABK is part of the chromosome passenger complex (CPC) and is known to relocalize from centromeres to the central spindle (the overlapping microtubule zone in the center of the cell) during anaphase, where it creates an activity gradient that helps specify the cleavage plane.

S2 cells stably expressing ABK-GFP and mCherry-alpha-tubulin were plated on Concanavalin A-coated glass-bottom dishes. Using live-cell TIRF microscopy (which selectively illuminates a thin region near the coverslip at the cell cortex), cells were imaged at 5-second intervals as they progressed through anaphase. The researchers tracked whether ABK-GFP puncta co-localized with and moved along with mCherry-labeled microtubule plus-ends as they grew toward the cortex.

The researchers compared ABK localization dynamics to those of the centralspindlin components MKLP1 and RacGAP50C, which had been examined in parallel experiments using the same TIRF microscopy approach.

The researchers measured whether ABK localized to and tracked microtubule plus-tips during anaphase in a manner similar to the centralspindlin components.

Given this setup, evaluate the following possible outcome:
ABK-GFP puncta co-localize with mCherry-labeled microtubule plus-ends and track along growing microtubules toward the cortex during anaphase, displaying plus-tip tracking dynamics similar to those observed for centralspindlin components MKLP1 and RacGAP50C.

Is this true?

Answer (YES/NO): YES